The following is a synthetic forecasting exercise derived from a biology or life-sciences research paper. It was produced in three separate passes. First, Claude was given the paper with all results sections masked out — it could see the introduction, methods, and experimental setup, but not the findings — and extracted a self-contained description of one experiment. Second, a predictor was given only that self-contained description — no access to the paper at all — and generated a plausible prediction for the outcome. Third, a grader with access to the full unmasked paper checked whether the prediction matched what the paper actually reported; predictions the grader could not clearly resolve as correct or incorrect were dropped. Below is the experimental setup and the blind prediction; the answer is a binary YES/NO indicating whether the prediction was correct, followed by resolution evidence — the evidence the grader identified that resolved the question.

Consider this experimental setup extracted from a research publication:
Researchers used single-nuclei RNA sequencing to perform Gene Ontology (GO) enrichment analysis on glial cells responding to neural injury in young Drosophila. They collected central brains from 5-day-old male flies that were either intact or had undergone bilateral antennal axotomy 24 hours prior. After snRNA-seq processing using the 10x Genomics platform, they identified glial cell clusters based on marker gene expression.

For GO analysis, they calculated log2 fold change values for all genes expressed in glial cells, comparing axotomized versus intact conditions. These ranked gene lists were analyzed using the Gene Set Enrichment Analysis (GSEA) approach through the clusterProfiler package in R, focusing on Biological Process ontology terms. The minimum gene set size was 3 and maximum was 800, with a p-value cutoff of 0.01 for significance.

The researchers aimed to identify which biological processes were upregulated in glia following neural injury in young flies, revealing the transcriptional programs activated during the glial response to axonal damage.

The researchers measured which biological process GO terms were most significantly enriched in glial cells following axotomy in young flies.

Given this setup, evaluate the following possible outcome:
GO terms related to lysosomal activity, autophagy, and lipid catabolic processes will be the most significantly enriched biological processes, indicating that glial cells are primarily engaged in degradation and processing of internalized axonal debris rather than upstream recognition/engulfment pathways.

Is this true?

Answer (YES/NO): NO